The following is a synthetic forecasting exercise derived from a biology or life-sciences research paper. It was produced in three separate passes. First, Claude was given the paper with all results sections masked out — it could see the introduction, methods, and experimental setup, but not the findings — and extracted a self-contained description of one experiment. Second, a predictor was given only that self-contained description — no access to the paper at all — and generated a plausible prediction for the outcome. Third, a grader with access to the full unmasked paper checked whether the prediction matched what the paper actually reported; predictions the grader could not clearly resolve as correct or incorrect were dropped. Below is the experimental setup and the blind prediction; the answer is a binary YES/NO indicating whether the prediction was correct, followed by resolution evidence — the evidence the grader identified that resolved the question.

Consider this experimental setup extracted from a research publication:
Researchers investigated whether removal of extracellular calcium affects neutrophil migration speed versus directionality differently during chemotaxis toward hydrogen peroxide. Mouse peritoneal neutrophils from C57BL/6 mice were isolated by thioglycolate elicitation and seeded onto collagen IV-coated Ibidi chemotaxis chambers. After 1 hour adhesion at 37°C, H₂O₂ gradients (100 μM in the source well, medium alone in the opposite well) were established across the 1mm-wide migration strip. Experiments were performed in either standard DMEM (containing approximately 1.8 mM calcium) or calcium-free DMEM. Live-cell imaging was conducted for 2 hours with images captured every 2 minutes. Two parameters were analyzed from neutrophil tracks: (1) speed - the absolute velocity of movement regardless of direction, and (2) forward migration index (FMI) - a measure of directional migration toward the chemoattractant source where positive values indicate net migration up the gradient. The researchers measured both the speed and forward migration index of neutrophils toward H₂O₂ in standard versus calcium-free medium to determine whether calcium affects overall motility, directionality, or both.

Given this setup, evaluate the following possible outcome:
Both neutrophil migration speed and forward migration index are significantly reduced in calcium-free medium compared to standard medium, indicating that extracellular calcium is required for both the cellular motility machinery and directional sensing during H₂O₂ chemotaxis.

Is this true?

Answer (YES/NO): YES